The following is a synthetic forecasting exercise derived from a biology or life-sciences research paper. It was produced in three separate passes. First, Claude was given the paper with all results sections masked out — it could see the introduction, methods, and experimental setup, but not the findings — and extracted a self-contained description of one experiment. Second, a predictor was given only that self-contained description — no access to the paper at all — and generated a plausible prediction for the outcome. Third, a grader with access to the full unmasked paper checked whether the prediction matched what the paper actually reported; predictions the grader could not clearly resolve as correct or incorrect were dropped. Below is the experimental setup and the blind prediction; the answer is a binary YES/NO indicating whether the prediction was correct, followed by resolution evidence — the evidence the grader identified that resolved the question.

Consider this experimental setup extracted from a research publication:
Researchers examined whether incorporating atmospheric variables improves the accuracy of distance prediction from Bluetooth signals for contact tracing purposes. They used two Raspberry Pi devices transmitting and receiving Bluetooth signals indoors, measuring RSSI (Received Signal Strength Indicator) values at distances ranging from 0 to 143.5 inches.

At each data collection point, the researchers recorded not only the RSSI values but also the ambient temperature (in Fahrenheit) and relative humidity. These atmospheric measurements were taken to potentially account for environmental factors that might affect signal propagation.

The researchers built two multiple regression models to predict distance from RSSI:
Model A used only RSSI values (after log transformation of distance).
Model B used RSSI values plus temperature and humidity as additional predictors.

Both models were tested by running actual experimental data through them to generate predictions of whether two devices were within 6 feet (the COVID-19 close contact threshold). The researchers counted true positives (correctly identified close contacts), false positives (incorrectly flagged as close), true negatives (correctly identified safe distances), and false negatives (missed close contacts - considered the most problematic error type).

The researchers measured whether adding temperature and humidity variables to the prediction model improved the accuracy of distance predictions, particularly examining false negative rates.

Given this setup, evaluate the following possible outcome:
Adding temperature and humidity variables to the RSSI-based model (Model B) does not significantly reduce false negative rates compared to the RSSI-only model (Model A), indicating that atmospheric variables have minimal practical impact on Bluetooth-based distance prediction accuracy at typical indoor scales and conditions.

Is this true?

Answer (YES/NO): YES